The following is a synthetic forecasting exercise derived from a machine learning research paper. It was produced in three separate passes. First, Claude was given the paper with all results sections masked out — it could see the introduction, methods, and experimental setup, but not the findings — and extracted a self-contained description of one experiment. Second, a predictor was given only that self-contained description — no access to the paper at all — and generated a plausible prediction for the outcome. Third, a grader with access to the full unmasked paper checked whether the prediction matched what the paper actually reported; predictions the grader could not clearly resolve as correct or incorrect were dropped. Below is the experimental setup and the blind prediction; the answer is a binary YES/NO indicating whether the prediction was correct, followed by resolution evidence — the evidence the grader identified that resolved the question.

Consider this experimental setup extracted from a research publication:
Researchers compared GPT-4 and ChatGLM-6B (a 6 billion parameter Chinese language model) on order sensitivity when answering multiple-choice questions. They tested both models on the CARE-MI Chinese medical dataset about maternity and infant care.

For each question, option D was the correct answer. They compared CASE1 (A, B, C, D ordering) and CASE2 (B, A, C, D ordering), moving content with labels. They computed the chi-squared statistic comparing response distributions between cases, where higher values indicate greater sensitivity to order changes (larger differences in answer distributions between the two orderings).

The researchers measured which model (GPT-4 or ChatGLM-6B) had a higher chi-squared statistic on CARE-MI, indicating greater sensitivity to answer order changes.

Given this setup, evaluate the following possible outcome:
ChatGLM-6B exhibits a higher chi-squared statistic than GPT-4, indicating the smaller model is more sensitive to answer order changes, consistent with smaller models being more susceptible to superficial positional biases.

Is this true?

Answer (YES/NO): YES